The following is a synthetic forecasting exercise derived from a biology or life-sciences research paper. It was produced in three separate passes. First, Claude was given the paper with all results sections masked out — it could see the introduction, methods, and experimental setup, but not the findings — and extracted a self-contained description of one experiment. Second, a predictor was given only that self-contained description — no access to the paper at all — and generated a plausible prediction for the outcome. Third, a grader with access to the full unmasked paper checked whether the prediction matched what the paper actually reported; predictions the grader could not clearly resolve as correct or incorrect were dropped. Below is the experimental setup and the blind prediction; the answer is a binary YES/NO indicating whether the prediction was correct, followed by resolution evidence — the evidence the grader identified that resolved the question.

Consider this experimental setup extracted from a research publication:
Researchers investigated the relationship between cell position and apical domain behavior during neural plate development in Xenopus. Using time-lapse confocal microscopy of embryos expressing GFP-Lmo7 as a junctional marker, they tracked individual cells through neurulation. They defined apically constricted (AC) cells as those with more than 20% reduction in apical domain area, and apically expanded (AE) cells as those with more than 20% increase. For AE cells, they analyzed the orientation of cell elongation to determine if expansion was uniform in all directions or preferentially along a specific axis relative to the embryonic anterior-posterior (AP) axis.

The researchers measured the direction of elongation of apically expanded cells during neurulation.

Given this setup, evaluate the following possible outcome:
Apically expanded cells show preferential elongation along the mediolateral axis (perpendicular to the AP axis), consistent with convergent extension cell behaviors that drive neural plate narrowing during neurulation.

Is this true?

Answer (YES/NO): NO